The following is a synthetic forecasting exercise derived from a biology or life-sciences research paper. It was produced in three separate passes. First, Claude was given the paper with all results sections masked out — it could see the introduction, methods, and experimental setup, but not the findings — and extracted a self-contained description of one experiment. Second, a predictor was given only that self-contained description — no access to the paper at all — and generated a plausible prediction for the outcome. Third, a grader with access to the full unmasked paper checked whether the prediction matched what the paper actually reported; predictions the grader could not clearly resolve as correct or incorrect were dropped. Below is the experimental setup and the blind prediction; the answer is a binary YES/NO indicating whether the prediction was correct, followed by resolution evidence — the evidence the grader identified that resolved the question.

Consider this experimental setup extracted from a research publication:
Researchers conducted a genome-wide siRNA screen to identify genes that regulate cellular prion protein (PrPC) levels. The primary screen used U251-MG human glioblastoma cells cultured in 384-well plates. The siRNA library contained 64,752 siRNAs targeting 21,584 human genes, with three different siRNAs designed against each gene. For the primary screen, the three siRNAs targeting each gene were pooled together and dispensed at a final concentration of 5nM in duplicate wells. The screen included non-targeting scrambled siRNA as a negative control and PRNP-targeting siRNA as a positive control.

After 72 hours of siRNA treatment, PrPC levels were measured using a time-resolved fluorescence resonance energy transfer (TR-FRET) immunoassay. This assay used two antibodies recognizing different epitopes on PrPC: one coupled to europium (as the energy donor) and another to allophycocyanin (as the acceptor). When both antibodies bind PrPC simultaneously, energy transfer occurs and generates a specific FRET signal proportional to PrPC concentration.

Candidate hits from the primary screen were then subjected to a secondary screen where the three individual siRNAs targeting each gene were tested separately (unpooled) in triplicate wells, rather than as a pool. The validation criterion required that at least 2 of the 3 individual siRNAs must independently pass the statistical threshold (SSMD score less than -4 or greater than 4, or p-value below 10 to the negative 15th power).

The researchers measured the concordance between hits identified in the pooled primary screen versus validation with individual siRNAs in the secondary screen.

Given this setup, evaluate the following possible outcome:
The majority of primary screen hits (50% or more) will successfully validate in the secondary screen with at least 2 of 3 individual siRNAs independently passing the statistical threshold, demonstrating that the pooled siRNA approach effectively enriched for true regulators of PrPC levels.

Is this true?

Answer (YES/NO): NO